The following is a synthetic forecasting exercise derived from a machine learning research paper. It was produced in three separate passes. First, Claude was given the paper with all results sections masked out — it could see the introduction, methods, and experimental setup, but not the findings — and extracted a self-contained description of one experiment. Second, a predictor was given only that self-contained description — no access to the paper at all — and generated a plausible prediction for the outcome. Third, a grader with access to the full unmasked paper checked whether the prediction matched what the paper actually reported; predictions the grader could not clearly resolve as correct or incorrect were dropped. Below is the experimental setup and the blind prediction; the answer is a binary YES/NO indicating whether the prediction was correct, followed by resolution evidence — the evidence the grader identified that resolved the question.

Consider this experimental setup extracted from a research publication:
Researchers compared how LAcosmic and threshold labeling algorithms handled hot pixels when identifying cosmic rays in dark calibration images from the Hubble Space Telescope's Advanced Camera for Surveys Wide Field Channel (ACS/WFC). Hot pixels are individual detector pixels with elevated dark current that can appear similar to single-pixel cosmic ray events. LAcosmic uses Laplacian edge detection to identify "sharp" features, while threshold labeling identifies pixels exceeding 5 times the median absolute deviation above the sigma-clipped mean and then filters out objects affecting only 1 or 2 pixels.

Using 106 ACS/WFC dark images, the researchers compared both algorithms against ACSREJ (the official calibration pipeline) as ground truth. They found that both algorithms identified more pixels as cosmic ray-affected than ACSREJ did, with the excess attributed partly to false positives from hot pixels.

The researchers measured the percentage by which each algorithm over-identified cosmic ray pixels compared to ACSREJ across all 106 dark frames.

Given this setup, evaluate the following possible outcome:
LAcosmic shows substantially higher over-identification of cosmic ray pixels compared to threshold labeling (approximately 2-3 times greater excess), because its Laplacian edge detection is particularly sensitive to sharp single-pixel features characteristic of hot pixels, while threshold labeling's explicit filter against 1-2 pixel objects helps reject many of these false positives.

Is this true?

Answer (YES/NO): NO